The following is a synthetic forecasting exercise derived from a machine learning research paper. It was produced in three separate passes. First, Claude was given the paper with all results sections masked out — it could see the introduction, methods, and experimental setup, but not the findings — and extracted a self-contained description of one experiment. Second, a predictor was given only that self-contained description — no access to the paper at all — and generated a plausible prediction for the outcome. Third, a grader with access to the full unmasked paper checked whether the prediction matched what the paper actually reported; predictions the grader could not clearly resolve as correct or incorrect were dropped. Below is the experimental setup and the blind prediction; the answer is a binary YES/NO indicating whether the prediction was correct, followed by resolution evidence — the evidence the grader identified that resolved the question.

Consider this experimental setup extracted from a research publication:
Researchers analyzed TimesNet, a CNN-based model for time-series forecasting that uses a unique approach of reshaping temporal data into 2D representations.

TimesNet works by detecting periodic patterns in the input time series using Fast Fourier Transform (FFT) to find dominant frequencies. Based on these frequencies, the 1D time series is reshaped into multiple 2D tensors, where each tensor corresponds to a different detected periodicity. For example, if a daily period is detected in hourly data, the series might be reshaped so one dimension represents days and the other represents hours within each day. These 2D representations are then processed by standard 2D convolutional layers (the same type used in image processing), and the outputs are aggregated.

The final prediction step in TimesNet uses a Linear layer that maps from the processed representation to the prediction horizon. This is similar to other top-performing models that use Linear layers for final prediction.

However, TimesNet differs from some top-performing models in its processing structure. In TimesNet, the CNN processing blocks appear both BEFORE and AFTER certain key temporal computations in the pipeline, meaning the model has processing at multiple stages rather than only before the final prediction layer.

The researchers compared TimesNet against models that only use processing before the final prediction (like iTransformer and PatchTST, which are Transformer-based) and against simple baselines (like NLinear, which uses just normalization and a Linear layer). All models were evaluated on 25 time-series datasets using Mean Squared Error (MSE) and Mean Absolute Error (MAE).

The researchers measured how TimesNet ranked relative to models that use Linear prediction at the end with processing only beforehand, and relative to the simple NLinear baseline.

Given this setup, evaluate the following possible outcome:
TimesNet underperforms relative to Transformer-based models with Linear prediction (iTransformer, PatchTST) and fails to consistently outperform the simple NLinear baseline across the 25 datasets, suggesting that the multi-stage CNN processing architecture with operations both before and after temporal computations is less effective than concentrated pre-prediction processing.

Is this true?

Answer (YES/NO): YES